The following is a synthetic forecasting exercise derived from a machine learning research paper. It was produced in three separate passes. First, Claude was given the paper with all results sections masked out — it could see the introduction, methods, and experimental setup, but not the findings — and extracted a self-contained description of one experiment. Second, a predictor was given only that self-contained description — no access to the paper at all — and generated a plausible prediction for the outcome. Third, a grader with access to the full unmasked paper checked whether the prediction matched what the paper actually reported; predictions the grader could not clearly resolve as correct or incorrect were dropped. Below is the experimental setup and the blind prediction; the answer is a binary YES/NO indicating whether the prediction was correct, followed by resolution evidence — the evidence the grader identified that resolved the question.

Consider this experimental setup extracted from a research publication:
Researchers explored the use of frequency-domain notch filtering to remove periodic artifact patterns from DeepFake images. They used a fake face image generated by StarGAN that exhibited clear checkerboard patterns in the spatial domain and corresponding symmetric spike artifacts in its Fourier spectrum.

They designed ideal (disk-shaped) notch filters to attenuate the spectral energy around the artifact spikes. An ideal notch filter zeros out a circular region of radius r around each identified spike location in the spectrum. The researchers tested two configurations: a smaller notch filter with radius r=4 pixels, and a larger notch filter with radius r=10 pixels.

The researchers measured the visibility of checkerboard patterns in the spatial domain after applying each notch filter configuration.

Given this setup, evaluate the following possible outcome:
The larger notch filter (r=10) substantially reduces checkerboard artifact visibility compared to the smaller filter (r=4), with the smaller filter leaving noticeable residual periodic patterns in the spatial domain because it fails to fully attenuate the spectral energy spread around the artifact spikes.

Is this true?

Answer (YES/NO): YES